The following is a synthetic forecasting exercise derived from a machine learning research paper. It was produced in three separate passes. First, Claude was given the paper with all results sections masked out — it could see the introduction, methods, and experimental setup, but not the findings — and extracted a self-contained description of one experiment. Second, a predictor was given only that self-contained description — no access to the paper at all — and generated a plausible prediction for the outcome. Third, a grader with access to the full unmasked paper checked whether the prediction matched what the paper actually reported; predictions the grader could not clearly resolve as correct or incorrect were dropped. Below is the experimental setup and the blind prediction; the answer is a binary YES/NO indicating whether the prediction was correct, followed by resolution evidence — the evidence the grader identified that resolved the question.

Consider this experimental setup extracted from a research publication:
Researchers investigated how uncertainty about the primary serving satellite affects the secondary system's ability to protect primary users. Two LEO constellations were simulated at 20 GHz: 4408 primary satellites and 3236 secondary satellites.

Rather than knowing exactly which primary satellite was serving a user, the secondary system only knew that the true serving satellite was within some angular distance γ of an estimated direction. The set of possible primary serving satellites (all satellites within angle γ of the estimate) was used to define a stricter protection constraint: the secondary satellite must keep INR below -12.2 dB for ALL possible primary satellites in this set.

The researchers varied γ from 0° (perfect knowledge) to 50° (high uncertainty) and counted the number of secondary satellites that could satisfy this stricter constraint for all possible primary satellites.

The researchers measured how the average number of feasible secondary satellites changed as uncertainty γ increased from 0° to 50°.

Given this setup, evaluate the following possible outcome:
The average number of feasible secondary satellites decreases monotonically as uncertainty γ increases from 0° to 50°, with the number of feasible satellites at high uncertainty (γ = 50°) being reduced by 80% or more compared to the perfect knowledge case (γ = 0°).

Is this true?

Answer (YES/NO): NO